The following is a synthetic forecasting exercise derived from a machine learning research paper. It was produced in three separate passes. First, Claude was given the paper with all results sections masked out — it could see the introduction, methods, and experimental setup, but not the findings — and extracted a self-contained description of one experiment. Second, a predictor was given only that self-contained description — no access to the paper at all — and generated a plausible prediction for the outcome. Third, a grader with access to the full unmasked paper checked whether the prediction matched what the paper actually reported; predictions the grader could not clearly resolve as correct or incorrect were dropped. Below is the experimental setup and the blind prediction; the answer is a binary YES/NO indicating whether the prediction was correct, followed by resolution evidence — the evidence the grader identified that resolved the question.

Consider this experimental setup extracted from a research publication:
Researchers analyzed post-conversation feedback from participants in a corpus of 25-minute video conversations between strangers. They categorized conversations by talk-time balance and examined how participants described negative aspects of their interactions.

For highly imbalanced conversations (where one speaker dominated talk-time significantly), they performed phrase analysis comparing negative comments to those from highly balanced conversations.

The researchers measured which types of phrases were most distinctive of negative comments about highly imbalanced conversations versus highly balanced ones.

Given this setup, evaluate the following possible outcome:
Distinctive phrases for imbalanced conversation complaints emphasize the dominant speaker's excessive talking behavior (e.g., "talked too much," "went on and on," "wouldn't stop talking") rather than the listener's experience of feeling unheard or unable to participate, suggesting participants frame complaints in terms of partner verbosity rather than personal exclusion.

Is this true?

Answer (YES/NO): NO